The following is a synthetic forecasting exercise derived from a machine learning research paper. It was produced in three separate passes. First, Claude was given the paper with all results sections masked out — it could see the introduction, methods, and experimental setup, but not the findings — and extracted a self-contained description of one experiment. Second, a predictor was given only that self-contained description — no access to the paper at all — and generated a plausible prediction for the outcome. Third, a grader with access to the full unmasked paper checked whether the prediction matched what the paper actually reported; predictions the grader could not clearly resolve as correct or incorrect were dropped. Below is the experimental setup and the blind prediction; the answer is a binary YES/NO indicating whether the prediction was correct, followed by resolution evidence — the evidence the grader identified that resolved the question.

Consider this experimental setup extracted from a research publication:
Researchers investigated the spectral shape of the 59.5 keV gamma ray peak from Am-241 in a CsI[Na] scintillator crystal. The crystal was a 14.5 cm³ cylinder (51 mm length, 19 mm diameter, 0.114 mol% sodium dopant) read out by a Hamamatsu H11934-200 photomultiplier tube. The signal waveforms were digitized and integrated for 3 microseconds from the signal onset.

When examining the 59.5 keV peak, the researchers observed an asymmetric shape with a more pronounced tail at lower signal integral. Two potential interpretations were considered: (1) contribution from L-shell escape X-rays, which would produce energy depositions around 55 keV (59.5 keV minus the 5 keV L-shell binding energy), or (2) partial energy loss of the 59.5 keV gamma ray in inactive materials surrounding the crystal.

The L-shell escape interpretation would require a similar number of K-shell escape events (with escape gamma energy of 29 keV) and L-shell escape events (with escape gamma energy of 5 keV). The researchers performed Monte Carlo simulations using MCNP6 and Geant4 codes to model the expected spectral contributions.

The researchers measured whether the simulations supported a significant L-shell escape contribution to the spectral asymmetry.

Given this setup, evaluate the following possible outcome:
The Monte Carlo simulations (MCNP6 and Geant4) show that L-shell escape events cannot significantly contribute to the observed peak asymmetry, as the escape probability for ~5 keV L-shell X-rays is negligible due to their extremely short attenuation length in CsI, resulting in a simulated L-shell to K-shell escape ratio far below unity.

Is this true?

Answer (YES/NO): YES